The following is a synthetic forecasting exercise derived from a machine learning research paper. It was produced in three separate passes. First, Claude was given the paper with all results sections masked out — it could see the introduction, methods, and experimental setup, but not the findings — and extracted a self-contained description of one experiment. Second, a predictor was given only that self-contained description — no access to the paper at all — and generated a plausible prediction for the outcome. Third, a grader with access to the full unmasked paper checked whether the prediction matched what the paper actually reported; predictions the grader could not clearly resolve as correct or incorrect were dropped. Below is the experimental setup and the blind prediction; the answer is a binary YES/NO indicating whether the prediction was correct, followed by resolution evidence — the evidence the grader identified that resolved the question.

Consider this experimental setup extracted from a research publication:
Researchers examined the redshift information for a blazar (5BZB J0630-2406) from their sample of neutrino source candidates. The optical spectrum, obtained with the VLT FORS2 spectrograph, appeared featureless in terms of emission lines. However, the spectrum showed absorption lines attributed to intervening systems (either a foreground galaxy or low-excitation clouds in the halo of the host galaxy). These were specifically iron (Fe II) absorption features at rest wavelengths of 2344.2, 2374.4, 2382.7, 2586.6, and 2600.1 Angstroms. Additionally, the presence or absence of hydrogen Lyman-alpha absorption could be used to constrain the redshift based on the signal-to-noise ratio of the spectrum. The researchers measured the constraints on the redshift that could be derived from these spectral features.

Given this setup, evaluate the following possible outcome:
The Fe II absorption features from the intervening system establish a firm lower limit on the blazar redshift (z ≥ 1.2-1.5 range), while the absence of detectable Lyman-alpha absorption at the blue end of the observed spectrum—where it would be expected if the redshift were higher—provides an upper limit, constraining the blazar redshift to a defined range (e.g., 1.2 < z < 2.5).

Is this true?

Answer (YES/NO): YES